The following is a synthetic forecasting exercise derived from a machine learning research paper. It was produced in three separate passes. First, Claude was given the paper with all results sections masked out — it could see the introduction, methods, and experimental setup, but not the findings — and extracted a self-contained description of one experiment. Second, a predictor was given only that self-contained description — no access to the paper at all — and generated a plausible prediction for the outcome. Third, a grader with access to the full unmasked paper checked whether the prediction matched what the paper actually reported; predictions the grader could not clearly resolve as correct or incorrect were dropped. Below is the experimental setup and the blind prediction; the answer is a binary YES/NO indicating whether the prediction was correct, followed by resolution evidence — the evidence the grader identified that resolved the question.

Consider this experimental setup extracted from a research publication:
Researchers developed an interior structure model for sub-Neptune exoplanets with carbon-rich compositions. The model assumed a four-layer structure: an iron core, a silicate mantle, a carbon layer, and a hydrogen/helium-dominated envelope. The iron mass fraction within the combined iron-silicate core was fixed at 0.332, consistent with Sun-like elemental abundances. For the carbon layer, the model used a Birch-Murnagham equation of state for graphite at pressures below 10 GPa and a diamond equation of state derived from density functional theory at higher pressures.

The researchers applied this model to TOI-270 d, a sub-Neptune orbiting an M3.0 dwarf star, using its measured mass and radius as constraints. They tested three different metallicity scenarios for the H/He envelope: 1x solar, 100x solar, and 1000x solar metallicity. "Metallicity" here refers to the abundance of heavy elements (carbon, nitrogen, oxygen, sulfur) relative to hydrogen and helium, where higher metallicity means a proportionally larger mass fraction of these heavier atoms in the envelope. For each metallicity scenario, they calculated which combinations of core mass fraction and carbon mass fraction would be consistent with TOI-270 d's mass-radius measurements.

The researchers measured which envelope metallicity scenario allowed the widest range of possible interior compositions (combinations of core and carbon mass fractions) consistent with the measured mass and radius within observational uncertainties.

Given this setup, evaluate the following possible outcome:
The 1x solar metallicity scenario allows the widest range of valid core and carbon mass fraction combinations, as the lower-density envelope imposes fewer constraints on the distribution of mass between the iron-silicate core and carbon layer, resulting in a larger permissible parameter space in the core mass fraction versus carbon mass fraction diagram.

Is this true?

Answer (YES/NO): NO